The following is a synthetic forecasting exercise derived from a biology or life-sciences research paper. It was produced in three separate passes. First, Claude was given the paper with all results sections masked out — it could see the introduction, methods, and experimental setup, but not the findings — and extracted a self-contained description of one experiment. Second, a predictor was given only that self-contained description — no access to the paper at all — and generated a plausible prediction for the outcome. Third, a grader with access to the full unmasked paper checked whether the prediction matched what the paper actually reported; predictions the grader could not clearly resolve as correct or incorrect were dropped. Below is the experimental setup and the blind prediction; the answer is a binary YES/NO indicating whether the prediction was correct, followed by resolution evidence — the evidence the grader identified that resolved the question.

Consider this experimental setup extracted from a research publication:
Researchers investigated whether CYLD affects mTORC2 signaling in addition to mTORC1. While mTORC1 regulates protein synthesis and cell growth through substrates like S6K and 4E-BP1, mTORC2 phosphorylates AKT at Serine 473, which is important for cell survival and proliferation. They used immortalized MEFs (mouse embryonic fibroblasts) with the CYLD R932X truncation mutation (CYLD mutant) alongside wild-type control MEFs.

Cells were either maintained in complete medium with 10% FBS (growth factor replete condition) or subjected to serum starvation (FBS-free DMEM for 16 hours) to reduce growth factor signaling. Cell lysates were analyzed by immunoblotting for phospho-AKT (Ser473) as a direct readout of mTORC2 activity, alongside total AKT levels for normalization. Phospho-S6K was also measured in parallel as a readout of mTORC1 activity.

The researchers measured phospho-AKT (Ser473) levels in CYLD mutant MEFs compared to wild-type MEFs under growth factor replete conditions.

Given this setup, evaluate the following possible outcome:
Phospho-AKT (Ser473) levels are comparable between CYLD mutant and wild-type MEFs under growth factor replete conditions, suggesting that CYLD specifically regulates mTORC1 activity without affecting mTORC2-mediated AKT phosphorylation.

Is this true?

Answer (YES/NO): NO